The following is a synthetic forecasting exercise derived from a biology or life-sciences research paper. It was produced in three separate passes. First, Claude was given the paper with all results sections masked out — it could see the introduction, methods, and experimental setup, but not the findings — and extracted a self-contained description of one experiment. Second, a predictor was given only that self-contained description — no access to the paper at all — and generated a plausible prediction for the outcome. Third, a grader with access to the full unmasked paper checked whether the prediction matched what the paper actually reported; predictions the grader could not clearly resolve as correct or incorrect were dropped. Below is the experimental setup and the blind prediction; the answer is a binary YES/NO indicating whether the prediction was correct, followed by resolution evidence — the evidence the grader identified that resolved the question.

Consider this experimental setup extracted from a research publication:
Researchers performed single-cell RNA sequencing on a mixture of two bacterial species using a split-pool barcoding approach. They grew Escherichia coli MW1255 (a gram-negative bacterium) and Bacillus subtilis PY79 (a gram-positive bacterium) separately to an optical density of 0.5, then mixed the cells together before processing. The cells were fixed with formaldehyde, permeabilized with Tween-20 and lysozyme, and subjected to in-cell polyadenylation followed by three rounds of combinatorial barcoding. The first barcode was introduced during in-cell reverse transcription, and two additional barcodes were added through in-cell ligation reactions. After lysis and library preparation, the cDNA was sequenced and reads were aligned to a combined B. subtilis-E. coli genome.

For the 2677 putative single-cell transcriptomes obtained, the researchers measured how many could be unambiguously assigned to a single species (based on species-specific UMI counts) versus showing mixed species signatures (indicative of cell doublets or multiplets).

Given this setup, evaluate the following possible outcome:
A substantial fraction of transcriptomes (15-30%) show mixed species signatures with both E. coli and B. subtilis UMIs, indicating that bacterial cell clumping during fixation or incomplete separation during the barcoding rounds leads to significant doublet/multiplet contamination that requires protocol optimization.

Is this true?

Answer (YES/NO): NO